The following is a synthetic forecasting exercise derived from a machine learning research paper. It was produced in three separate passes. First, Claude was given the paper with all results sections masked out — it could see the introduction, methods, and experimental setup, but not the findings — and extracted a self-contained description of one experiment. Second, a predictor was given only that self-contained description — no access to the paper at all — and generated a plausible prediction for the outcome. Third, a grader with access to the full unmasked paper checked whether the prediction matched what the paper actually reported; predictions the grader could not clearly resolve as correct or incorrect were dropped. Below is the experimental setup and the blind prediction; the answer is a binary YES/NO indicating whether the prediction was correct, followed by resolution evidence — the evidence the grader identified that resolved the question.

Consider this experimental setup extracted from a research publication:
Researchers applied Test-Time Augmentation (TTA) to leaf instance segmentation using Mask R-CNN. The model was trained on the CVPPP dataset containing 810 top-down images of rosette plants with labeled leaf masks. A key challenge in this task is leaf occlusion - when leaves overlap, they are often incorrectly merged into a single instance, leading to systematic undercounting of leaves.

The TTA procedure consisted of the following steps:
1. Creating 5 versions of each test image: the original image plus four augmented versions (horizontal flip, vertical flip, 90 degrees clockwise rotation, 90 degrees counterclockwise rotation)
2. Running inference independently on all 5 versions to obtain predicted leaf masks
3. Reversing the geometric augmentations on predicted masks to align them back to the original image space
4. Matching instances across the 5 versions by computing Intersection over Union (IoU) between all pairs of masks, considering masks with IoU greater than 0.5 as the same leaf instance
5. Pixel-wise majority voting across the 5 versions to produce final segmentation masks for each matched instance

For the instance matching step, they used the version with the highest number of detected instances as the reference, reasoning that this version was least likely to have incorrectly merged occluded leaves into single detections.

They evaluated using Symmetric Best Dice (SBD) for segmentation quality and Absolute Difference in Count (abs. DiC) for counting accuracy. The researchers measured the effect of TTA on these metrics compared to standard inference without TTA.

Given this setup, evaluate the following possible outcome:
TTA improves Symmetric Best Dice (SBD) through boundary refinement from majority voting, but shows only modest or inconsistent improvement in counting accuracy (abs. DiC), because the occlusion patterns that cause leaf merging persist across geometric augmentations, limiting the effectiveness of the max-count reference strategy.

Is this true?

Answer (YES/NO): NO